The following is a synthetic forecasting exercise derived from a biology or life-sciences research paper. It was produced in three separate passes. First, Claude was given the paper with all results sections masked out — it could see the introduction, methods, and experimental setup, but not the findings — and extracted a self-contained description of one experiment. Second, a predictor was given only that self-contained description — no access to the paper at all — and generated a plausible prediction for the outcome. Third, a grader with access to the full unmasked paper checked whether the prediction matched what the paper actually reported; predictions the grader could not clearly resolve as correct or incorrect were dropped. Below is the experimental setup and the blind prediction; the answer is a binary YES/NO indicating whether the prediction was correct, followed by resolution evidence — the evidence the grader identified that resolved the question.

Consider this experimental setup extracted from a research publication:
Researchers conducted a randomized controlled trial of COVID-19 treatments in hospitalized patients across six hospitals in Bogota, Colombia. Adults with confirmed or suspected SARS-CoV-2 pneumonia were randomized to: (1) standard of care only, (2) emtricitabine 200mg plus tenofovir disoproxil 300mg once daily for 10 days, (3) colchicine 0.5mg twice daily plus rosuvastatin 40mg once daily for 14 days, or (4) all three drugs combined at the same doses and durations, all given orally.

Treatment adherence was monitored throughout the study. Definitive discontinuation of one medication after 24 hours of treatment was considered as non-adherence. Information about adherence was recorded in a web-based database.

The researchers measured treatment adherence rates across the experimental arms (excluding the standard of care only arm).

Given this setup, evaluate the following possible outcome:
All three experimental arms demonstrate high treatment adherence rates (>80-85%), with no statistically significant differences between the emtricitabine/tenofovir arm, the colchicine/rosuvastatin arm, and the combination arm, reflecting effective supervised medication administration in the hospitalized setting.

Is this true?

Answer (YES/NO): NO